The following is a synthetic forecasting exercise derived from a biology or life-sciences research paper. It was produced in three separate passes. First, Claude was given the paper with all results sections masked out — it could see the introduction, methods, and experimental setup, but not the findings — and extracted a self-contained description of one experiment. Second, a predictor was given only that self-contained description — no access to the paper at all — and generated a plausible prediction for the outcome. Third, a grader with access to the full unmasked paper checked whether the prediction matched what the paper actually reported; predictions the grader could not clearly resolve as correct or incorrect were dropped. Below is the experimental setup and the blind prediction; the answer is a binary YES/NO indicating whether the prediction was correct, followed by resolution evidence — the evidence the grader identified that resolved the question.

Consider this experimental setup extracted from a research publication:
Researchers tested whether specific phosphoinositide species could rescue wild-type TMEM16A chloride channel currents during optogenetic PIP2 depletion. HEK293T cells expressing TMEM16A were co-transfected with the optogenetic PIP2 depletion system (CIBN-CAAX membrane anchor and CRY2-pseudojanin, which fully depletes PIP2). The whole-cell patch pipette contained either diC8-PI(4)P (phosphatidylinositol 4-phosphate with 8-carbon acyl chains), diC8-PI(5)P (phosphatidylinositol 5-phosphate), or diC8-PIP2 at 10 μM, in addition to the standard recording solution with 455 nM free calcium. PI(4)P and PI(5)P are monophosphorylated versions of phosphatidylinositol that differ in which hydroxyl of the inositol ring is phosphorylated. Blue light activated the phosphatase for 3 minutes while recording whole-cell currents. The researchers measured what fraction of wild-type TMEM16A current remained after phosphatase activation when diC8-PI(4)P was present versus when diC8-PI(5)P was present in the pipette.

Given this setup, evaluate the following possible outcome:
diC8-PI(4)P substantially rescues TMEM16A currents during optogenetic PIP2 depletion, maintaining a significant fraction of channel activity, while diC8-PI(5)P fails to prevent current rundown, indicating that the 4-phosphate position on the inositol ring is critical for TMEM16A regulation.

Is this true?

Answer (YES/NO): YES